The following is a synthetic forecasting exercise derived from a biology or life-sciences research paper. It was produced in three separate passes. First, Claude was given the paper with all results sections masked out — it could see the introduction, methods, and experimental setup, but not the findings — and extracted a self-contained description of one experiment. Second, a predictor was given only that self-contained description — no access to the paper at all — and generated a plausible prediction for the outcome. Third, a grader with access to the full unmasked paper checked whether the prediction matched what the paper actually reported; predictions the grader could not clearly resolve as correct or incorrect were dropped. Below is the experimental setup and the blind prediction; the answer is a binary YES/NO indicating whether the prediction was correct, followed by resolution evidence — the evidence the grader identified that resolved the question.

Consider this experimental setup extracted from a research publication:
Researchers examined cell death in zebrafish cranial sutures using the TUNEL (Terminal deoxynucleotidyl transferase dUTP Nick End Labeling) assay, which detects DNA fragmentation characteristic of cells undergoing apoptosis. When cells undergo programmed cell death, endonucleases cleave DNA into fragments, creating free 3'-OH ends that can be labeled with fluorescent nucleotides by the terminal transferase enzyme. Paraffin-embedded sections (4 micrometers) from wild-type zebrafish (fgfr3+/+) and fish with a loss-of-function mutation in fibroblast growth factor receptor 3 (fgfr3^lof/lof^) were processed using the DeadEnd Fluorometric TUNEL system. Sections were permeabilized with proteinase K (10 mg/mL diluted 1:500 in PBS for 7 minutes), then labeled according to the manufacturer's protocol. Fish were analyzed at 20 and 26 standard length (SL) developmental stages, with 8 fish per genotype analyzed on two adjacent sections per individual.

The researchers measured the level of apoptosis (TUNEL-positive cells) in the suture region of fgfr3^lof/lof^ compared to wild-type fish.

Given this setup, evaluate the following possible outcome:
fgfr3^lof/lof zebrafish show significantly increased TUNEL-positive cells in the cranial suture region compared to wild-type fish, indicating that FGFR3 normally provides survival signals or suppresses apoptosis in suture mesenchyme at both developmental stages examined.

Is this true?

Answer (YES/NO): YES